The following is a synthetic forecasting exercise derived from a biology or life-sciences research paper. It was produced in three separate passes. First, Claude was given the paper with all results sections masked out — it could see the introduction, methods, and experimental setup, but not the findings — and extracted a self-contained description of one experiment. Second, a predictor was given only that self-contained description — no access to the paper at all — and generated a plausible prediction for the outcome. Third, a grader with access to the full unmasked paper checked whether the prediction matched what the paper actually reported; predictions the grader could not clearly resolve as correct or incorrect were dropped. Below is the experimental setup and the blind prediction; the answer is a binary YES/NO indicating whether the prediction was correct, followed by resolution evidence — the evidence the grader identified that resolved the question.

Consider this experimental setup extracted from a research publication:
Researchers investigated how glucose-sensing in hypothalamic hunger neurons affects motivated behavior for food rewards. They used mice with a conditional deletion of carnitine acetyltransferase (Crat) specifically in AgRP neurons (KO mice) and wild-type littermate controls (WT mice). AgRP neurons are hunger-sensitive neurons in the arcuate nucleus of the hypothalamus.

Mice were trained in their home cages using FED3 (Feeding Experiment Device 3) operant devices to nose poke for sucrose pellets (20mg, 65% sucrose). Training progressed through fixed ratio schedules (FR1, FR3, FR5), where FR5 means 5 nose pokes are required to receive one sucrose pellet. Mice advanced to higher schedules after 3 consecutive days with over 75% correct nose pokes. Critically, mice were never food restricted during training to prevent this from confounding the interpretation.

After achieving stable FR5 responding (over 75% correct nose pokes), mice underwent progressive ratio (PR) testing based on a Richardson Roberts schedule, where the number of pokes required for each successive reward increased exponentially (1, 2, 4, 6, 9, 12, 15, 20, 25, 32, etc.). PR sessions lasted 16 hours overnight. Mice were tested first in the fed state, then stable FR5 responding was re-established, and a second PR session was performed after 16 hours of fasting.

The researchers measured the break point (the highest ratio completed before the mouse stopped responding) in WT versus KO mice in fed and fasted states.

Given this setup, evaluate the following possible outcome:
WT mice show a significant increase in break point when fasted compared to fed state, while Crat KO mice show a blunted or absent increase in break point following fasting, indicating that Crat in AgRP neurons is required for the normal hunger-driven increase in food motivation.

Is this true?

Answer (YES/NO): YES